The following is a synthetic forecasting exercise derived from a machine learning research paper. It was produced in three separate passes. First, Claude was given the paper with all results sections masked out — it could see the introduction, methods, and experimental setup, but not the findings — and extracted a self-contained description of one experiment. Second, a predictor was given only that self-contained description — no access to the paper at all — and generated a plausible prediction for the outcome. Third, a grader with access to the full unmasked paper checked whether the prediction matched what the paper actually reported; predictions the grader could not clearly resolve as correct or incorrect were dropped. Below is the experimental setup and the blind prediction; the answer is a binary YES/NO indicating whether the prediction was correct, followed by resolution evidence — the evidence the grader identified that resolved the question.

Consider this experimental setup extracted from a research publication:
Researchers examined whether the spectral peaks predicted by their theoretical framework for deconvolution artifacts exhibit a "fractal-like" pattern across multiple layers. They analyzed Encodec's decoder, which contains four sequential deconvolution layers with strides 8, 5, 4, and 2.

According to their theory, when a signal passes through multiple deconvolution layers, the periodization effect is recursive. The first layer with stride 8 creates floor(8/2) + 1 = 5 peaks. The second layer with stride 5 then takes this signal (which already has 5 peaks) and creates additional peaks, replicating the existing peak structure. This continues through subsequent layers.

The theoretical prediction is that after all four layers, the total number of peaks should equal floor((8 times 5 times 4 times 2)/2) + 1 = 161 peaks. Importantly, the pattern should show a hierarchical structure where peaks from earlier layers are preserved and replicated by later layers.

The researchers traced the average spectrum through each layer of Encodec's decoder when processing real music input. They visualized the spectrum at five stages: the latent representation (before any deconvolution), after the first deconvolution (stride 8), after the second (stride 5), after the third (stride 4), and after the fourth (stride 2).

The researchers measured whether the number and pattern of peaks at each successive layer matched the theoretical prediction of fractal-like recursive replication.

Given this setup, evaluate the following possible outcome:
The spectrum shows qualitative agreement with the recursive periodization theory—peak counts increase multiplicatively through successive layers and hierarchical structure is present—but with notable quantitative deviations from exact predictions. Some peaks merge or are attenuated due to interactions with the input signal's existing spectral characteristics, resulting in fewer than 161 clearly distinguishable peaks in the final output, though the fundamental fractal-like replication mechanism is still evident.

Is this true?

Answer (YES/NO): NO